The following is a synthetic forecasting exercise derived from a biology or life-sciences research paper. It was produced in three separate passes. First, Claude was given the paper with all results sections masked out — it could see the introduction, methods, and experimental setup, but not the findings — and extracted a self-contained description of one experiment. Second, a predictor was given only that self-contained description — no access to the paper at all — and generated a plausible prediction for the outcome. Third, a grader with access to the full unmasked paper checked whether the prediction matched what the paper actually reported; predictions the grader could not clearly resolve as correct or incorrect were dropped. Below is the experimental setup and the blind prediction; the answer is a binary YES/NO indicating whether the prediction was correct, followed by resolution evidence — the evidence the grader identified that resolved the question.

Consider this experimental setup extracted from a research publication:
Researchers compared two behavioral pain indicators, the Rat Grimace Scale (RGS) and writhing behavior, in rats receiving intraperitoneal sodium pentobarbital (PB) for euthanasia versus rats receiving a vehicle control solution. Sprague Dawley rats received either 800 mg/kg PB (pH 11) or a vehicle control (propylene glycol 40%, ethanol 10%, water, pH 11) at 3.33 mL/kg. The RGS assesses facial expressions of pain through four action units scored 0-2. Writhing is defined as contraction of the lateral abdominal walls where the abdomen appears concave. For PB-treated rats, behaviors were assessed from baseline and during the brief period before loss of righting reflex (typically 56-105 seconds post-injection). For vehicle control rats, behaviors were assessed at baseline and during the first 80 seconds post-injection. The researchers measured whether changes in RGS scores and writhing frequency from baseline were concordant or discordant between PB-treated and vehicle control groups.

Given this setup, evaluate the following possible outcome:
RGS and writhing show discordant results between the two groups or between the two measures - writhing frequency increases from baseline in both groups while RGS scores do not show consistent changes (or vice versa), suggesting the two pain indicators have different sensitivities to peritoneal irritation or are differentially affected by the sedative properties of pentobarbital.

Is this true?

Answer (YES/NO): NO